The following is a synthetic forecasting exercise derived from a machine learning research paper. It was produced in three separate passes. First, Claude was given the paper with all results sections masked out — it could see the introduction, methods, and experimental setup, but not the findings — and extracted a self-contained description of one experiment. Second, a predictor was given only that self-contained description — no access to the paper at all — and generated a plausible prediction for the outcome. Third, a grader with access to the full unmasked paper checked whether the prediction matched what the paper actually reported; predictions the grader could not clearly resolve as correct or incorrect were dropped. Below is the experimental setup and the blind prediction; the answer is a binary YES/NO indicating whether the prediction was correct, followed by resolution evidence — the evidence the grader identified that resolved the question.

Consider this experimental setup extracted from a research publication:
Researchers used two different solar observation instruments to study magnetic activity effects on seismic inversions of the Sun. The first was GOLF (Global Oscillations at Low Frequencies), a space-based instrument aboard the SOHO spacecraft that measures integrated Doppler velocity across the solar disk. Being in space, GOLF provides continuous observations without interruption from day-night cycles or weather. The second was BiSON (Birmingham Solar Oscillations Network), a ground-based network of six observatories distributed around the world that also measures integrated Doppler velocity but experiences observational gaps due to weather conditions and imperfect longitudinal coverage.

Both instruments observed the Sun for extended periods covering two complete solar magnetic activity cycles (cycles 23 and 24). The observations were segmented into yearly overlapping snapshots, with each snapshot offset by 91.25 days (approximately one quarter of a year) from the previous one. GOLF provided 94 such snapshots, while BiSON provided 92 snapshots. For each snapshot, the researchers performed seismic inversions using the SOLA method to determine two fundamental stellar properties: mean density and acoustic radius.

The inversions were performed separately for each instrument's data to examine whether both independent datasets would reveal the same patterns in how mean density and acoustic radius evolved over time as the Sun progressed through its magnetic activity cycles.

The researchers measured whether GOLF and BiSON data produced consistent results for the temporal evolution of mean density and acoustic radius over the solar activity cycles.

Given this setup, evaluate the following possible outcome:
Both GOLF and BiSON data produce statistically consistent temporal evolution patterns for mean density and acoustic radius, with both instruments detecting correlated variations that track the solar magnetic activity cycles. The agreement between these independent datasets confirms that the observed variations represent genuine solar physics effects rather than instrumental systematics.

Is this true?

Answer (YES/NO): YES